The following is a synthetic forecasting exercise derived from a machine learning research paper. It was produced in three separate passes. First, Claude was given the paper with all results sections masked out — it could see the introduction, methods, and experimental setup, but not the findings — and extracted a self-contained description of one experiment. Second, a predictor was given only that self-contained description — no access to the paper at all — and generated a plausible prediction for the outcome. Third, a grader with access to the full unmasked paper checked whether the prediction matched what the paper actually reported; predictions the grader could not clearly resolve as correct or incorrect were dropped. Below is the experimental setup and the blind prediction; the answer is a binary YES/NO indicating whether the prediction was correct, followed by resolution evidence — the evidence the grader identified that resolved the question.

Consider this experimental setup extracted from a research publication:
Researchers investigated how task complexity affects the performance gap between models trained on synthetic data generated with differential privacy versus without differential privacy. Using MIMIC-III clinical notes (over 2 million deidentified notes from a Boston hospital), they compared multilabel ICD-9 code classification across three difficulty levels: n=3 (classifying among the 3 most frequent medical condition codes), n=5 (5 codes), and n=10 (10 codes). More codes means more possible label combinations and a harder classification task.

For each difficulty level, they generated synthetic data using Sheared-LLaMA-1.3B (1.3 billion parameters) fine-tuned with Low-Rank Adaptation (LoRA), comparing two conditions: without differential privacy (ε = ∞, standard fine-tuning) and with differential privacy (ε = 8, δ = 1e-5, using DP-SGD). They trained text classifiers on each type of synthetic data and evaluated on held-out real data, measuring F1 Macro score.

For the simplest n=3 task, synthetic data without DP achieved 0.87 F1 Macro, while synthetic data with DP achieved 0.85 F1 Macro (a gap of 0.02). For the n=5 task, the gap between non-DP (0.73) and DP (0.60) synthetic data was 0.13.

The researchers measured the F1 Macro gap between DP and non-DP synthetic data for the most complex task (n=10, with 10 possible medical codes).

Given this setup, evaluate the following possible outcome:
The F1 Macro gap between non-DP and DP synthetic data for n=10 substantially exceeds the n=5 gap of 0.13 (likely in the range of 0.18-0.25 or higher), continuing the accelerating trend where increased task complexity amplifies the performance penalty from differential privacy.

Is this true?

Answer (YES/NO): YES